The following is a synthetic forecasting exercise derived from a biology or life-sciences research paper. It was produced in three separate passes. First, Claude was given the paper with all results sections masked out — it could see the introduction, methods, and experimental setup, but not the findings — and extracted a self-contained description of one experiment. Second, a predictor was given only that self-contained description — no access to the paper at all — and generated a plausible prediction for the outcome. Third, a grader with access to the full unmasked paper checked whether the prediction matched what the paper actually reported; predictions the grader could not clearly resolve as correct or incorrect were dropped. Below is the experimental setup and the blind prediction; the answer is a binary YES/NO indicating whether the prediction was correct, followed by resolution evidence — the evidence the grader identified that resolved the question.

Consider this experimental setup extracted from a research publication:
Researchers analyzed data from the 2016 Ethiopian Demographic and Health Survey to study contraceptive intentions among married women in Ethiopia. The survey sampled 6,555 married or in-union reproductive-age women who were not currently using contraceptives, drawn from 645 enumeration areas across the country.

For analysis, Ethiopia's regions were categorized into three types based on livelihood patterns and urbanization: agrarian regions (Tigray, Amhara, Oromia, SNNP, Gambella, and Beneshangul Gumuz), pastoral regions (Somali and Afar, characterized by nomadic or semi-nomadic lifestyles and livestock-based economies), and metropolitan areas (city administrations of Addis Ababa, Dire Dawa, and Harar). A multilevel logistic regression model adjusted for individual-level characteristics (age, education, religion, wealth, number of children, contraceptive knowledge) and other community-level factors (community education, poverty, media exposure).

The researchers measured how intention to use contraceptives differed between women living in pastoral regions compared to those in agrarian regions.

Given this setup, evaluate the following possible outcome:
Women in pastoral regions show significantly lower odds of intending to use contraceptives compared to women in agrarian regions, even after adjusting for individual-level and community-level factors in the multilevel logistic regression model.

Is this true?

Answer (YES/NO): NO